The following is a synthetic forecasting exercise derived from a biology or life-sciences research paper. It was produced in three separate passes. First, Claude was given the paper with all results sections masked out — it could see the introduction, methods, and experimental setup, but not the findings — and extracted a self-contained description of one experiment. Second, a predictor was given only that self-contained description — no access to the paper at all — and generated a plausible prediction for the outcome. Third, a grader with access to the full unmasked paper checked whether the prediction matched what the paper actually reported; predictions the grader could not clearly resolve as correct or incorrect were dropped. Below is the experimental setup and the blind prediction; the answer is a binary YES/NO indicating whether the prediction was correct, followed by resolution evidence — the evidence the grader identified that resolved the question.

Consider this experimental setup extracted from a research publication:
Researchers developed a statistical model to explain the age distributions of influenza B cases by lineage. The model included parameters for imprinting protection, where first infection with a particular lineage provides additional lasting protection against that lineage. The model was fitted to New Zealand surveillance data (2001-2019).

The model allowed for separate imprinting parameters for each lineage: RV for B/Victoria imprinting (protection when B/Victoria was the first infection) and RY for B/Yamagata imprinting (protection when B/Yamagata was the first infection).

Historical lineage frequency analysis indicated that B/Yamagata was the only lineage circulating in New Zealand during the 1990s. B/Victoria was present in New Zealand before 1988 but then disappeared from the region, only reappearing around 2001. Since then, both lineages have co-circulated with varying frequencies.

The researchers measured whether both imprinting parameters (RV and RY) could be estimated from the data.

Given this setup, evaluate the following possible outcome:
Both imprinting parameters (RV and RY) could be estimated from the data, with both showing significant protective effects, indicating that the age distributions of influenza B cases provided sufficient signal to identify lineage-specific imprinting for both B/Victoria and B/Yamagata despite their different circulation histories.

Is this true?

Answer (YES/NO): NO